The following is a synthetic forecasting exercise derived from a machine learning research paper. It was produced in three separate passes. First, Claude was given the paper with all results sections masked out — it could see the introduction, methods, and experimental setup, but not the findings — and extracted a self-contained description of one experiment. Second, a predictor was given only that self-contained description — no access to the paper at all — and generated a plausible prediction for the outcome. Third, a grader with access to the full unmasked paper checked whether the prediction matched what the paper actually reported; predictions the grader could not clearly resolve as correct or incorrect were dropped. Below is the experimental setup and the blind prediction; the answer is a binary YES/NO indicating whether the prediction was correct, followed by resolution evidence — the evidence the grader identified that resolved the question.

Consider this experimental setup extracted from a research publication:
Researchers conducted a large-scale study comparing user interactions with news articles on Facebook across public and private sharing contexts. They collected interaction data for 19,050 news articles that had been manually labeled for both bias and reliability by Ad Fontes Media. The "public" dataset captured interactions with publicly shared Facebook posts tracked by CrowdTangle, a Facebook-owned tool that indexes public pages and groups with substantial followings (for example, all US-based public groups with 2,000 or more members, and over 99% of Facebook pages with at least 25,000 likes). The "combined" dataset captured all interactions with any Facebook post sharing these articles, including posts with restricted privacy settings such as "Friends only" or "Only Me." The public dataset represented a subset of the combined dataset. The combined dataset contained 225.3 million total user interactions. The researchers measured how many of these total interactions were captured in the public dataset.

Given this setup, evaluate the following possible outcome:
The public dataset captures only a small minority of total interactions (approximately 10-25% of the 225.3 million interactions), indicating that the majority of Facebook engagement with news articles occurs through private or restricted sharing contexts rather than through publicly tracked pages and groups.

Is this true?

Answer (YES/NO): NO